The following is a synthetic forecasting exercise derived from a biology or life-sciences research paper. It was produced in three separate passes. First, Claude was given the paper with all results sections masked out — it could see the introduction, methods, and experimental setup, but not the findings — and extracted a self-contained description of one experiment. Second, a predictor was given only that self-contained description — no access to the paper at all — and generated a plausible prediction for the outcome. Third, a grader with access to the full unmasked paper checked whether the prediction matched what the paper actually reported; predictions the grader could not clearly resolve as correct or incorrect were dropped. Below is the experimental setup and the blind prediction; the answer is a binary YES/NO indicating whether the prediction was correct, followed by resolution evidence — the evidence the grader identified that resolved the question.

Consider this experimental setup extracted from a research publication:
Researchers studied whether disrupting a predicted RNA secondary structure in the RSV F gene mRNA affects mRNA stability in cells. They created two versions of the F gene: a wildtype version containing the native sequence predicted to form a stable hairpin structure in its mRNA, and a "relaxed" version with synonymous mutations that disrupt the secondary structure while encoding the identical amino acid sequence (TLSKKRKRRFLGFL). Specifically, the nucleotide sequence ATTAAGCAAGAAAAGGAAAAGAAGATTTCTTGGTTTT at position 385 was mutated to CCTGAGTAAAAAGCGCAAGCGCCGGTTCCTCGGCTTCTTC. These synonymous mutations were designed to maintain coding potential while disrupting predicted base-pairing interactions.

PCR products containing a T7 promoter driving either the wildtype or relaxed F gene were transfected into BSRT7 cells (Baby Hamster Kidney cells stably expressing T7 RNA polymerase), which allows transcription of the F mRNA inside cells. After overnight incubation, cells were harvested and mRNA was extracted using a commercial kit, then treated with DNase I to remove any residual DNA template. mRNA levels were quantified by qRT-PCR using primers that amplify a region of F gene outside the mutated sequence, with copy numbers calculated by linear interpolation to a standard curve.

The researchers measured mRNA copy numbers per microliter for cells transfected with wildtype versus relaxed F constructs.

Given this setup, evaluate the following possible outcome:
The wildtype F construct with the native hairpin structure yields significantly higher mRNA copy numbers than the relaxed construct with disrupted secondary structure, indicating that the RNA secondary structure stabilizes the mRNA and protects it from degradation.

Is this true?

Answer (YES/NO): NO